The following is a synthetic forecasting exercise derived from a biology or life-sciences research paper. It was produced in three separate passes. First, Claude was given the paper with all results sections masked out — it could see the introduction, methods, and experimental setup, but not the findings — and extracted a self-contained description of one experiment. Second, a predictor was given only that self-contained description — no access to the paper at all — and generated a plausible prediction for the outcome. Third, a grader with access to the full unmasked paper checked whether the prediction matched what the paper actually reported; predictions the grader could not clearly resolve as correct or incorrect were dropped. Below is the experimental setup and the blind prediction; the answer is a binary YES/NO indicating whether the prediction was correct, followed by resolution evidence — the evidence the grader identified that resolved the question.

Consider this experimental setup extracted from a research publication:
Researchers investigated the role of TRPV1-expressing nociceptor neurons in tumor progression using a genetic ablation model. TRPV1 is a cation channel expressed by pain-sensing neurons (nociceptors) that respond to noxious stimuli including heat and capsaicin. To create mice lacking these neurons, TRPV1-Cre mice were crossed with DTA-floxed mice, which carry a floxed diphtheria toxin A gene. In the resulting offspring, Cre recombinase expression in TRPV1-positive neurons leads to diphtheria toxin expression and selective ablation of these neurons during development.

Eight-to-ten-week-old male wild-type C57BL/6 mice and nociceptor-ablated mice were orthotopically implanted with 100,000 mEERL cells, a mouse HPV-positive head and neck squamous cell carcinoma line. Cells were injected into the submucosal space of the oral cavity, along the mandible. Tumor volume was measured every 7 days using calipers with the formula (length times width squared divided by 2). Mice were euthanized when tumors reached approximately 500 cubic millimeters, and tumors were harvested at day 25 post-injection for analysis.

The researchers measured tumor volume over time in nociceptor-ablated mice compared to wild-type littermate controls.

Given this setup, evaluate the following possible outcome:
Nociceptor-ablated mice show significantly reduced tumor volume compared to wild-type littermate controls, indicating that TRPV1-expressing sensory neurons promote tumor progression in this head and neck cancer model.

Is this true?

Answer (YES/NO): YES